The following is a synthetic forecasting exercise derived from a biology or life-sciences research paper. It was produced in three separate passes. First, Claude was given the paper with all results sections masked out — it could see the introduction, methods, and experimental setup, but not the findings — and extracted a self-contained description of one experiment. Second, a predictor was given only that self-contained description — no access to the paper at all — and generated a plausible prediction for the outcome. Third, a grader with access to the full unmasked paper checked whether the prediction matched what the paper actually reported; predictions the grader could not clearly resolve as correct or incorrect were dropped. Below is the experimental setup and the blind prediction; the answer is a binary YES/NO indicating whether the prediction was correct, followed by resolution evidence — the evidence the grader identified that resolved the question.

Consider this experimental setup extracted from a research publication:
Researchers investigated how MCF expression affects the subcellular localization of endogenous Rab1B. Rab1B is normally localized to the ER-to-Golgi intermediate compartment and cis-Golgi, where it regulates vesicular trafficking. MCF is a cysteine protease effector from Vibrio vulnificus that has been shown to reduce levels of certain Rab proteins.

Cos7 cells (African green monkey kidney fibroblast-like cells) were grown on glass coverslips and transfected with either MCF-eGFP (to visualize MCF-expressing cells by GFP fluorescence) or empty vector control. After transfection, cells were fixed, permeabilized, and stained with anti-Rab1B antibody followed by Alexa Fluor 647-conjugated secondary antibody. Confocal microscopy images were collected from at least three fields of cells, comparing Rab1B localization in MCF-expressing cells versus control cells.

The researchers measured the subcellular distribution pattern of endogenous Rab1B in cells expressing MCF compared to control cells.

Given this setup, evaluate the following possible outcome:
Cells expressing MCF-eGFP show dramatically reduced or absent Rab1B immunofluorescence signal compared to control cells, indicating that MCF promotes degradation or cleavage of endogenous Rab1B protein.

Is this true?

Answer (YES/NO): NO